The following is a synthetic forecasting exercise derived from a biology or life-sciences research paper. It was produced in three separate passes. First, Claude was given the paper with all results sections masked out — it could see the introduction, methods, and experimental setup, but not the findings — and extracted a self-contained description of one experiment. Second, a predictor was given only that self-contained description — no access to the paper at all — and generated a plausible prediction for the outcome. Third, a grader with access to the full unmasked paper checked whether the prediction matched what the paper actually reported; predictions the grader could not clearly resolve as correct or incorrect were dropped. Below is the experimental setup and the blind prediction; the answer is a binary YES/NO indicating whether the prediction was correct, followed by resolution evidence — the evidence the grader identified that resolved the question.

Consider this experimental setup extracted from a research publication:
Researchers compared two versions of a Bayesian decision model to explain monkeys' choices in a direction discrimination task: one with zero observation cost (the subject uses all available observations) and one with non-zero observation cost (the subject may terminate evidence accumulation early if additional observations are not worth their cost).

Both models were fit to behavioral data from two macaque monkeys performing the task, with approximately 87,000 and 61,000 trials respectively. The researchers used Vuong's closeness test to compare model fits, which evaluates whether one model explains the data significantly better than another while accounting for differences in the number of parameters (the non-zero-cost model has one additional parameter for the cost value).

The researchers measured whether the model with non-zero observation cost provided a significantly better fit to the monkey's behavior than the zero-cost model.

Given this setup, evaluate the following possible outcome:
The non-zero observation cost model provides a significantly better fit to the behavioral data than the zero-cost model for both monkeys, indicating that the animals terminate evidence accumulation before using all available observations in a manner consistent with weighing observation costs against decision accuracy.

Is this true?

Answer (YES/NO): NO